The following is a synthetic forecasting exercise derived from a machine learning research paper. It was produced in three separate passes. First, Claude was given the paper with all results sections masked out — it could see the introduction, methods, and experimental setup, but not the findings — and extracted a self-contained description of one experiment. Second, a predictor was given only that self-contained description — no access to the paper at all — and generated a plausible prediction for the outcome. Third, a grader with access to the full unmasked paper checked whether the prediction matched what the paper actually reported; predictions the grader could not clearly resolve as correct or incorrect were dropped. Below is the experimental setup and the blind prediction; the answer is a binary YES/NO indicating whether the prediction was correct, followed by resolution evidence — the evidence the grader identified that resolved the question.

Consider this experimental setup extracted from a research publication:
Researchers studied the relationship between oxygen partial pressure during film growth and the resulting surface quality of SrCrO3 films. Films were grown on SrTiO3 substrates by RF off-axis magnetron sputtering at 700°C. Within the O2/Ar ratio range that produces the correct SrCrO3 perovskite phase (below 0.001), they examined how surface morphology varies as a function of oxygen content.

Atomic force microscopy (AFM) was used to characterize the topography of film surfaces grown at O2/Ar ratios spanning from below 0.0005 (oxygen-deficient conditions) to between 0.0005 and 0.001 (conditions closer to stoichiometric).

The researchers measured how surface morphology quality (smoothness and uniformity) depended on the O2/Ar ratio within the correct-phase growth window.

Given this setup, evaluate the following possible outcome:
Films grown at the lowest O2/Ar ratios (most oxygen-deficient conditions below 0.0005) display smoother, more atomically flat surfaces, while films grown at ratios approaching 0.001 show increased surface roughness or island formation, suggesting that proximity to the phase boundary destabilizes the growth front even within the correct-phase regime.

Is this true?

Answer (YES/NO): NO